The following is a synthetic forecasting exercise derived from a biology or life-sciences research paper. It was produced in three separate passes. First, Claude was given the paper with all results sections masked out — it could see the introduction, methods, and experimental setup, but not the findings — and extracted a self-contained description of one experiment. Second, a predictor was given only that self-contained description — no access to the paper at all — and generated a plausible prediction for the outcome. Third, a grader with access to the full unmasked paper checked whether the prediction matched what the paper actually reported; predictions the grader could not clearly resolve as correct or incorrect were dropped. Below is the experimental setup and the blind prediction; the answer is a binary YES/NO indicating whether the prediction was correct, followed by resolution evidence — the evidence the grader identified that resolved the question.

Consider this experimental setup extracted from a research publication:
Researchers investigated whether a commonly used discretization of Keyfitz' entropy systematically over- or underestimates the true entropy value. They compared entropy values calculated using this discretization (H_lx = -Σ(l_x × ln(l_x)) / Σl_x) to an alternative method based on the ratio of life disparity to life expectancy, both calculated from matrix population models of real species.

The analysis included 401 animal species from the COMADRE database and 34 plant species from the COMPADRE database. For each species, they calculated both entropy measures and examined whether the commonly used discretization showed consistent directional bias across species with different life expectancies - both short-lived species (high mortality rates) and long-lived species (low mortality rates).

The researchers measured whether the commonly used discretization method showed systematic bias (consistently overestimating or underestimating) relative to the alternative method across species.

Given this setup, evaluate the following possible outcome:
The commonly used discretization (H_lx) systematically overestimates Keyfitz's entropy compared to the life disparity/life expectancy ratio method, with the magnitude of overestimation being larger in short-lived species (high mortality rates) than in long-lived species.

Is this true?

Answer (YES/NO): NO